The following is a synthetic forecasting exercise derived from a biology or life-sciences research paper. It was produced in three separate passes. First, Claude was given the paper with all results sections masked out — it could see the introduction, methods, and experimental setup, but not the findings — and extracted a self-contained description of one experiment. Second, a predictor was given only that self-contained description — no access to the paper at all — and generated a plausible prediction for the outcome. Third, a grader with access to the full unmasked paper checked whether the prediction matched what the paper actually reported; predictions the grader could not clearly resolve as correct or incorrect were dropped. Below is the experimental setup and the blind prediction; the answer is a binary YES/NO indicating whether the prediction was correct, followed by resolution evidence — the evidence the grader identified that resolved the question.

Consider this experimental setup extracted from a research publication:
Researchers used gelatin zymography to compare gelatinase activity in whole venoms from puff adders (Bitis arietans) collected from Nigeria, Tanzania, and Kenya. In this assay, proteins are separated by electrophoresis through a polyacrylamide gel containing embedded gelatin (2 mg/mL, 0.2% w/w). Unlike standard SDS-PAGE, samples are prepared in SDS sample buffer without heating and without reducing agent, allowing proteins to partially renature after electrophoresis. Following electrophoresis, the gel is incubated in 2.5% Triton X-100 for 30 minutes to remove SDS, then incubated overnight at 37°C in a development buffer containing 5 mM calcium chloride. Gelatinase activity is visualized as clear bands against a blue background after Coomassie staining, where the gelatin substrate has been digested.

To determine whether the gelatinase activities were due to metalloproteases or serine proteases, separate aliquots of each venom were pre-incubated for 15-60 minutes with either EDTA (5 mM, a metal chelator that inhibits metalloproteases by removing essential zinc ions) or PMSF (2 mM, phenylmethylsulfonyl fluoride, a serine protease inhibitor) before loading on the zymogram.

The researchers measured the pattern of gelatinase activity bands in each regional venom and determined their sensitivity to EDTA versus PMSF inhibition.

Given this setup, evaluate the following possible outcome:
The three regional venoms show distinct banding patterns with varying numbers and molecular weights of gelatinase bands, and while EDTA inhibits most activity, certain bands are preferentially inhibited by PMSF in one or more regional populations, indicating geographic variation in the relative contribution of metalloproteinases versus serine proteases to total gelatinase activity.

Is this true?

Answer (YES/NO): NO